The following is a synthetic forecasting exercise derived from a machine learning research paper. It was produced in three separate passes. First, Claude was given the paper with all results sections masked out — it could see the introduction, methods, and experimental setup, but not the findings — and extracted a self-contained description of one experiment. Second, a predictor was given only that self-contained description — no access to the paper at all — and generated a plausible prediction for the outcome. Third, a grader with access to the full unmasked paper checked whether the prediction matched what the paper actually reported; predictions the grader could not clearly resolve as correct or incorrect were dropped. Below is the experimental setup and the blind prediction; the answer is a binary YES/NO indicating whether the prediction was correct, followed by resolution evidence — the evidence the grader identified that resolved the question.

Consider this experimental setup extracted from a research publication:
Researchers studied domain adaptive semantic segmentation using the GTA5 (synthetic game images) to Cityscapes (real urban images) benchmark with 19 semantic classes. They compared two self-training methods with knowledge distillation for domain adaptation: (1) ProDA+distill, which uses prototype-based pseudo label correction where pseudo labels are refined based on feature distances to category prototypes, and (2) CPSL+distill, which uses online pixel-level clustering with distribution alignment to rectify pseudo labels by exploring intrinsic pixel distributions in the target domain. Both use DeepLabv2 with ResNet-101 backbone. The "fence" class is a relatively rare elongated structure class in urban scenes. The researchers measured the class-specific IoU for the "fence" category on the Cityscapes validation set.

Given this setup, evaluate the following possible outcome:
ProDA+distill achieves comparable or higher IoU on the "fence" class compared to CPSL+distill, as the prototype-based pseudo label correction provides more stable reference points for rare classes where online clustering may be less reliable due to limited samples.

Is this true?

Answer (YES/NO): YES